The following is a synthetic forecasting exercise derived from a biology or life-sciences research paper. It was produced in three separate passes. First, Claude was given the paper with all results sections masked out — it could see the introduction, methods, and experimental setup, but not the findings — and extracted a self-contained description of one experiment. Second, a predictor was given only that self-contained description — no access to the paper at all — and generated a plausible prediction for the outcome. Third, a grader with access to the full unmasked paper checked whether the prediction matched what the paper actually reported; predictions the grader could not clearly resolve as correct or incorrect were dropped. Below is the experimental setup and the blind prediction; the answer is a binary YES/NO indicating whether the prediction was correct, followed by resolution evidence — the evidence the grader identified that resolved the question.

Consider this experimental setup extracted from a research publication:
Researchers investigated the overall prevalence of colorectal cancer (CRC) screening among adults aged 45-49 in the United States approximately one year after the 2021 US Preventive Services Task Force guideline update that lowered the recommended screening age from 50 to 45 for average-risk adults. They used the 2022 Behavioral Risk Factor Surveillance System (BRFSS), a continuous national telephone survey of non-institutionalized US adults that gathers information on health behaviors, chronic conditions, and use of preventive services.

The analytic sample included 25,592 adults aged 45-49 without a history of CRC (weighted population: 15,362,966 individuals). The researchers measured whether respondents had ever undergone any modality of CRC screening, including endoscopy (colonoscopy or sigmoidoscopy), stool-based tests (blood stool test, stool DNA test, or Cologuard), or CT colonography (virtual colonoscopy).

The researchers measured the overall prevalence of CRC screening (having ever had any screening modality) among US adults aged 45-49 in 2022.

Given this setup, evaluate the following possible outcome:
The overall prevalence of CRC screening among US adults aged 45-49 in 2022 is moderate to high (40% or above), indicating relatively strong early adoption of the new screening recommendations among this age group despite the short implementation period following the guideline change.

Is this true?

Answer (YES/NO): NO